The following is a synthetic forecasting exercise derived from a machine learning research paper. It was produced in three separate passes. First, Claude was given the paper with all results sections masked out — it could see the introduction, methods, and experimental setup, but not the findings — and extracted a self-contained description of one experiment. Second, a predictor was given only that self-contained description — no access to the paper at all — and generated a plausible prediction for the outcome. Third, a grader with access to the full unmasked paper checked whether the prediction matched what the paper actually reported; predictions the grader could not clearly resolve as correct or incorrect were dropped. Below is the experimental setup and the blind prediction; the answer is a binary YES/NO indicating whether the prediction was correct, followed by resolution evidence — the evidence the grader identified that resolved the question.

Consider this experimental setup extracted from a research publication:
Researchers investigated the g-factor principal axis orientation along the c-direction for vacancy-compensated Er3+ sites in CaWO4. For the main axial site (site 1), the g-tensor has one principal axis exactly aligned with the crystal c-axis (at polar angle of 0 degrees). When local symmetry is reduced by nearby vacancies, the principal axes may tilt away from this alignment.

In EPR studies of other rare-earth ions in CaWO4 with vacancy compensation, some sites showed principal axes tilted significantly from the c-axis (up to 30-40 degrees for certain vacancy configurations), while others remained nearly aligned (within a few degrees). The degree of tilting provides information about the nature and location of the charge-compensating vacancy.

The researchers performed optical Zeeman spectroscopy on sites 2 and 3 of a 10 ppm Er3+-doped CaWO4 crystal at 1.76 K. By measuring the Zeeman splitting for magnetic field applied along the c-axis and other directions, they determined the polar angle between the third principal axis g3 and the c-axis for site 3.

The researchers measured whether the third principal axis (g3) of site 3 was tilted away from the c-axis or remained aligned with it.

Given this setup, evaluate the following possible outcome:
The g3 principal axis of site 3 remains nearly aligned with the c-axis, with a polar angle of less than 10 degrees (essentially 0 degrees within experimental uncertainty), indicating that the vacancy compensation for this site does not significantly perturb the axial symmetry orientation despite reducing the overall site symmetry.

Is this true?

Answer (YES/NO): YES